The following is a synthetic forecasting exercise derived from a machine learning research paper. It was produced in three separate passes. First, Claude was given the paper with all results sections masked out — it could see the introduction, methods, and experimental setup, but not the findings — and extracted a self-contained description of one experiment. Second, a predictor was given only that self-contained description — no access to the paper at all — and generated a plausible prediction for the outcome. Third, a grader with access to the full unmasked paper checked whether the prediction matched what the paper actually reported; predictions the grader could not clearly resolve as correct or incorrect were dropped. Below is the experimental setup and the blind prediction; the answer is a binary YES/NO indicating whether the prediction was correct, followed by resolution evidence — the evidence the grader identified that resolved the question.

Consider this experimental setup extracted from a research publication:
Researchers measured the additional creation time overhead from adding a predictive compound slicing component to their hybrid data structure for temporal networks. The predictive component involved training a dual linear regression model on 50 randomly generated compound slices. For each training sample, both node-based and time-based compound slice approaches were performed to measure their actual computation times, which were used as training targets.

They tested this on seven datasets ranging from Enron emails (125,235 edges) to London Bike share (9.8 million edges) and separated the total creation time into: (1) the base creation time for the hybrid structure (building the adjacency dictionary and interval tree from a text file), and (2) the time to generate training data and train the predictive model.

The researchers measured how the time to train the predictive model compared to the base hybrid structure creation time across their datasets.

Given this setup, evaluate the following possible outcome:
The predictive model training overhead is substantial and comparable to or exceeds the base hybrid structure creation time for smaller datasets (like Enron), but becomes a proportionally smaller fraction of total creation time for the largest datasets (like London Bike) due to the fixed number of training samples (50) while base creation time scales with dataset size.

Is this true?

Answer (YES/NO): NO